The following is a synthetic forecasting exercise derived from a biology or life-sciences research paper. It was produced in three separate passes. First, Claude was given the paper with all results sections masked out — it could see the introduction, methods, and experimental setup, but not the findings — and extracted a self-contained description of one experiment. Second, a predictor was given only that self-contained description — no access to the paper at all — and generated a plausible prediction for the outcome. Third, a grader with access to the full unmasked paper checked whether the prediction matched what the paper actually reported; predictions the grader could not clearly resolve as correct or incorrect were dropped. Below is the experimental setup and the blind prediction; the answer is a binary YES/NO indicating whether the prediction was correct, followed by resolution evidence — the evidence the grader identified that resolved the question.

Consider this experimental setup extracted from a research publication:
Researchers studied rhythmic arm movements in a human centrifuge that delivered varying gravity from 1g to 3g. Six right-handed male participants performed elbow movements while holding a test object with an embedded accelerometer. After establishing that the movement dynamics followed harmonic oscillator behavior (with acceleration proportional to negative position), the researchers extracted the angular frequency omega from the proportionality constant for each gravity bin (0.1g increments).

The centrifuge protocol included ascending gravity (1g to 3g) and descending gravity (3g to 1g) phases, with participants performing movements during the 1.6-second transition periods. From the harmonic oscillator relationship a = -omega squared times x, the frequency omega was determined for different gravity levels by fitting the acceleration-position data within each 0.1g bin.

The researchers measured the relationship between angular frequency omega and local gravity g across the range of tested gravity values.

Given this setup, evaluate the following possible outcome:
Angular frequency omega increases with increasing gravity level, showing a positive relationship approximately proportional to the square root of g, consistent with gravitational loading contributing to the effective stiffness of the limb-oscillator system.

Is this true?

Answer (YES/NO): NO